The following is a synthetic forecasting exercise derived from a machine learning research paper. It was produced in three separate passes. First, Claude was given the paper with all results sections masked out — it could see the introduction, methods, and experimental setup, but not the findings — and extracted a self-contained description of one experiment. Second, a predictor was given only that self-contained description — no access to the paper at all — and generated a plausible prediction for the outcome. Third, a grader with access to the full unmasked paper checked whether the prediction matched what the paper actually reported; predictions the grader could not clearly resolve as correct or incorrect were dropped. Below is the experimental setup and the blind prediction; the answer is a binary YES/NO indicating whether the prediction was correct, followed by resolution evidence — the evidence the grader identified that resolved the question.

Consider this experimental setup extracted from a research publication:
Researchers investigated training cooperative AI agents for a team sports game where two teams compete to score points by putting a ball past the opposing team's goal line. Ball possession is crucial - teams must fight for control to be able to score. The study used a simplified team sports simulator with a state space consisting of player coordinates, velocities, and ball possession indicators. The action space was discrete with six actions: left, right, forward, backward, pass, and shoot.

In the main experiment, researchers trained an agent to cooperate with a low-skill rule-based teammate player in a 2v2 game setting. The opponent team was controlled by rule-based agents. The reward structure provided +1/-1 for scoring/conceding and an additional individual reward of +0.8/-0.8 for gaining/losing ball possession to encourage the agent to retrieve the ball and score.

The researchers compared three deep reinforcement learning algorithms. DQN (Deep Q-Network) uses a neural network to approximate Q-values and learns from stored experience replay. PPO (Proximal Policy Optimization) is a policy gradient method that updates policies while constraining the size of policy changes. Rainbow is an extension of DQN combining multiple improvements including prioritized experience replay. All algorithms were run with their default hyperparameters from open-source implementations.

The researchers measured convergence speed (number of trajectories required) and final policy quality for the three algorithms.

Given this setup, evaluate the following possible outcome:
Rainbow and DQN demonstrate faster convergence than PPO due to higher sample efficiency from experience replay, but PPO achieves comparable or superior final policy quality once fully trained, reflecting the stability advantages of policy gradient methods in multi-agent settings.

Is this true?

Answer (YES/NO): NO